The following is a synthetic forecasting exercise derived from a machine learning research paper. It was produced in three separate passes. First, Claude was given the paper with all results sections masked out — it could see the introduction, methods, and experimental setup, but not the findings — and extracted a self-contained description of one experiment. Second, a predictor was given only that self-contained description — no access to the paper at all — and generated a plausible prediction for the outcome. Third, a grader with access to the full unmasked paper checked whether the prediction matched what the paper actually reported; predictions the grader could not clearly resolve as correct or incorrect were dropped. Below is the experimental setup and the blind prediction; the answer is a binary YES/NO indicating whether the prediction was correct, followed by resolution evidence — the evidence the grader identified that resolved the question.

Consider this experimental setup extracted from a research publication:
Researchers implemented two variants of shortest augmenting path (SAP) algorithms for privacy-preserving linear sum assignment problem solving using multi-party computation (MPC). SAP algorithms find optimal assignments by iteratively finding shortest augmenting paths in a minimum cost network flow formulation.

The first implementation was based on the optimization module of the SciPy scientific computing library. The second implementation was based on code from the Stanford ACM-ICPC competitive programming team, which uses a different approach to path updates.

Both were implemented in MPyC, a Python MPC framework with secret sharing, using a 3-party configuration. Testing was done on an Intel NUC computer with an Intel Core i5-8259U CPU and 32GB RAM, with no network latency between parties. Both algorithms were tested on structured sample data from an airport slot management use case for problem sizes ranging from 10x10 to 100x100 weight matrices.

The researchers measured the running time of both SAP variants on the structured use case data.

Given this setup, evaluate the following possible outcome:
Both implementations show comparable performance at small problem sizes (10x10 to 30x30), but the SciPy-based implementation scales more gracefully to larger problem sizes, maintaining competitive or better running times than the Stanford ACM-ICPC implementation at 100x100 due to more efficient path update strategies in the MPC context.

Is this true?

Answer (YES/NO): NO